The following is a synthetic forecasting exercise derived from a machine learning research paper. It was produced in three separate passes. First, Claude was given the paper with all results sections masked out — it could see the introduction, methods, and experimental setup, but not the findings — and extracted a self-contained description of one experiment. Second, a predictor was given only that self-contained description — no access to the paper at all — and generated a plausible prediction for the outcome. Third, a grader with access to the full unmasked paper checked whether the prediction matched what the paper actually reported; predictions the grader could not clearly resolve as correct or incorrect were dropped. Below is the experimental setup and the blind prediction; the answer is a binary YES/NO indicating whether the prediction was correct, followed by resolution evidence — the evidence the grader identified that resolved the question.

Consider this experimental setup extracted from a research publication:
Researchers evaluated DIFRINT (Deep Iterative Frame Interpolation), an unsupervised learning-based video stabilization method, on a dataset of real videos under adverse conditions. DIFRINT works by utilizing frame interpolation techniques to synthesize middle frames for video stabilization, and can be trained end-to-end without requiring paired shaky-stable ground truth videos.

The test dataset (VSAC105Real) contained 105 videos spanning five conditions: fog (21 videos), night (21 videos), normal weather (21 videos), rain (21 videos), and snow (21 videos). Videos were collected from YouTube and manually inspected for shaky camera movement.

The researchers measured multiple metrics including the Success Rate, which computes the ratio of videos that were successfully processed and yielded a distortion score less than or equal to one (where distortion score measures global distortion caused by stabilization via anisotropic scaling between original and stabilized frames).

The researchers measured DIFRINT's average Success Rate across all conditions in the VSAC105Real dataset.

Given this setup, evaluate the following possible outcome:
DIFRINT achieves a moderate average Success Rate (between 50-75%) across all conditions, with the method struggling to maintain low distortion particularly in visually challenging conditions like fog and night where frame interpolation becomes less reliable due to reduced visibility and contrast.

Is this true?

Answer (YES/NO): NO